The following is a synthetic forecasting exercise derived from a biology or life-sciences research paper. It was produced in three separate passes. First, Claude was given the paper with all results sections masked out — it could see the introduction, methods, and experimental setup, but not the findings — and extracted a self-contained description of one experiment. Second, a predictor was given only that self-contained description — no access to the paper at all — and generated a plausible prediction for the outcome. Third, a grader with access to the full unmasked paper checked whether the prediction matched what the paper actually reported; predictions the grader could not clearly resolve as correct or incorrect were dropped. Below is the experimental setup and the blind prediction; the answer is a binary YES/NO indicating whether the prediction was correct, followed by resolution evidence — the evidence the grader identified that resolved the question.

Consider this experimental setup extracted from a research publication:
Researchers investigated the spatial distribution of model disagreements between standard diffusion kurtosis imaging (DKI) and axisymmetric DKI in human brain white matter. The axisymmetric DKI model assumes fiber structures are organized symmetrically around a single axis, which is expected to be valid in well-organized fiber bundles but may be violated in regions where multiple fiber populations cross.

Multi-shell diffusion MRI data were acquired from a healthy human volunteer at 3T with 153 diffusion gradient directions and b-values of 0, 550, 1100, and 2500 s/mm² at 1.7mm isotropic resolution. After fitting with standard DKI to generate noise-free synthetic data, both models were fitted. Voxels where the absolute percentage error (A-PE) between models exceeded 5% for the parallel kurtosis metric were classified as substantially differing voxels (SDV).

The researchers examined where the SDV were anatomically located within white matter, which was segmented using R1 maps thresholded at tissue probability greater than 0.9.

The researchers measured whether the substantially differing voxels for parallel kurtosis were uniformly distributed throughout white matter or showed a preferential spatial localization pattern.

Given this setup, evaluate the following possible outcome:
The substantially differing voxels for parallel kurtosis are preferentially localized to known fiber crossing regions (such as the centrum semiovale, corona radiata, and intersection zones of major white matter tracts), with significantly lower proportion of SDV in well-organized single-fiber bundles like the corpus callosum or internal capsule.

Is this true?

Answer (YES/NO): NO